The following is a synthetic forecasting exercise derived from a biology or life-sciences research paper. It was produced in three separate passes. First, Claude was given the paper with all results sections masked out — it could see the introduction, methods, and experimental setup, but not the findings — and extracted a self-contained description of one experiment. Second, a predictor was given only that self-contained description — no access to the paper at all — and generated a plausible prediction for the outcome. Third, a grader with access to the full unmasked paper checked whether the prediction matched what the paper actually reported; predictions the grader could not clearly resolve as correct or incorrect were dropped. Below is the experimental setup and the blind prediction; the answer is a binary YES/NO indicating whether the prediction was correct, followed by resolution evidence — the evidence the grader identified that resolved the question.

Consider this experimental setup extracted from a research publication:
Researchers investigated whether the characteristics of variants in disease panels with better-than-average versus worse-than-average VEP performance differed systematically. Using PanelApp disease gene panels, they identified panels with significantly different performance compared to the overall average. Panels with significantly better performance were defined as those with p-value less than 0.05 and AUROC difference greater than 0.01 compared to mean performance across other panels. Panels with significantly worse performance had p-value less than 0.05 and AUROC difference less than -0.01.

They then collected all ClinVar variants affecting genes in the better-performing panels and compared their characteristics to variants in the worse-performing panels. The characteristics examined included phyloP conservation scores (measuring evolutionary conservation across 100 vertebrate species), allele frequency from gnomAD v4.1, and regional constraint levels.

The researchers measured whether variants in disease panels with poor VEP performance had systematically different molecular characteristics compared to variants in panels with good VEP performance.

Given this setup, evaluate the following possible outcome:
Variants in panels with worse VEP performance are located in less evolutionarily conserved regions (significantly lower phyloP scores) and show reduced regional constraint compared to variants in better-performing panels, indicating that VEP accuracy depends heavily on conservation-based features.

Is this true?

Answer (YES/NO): NO